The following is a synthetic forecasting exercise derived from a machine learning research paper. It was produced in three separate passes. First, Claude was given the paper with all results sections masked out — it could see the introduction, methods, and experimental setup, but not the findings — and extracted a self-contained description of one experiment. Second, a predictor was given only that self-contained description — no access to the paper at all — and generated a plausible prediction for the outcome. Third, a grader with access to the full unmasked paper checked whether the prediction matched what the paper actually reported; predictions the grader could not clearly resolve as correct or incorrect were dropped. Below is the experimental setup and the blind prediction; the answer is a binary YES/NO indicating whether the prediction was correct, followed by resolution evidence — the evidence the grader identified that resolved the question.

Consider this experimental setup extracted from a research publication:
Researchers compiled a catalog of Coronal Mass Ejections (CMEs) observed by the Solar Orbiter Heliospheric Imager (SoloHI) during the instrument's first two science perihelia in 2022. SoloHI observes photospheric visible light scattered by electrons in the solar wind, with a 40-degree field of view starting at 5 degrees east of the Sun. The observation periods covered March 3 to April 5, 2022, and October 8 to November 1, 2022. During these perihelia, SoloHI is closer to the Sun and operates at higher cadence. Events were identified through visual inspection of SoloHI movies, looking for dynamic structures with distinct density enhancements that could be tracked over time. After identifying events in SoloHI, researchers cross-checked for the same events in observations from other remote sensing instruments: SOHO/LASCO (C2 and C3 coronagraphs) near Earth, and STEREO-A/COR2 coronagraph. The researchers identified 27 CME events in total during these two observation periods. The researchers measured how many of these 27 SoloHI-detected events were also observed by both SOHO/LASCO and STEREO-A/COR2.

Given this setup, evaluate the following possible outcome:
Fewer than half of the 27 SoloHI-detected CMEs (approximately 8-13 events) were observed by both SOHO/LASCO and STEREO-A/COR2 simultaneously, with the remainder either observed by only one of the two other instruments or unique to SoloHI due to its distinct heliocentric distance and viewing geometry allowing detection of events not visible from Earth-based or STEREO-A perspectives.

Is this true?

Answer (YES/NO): NO